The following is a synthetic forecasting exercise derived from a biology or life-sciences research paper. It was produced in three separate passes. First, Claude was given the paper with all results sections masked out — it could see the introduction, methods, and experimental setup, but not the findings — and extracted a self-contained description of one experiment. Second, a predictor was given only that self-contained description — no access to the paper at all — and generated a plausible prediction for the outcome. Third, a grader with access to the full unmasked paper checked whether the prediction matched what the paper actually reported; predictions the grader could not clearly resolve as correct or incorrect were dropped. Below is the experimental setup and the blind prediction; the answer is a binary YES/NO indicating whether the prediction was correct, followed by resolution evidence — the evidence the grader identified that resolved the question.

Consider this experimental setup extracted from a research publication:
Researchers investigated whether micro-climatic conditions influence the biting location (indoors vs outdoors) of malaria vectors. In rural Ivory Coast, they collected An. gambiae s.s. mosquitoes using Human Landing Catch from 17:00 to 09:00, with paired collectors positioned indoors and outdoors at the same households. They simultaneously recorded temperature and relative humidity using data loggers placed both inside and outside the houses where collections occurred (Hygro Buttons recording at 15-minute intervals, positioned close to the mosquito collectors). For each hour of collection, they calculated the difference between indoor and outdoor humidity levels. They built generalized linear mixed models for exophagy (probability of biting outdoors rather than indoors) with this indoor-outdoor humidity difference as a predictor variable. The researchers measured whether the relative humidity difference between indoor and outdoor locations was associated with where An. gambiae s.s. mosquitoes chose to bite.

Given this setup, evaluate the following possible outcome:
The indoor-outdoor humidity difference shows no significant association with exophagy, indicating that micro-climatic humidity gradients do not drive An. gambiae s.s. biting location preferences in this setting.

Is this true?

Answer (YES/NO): NO